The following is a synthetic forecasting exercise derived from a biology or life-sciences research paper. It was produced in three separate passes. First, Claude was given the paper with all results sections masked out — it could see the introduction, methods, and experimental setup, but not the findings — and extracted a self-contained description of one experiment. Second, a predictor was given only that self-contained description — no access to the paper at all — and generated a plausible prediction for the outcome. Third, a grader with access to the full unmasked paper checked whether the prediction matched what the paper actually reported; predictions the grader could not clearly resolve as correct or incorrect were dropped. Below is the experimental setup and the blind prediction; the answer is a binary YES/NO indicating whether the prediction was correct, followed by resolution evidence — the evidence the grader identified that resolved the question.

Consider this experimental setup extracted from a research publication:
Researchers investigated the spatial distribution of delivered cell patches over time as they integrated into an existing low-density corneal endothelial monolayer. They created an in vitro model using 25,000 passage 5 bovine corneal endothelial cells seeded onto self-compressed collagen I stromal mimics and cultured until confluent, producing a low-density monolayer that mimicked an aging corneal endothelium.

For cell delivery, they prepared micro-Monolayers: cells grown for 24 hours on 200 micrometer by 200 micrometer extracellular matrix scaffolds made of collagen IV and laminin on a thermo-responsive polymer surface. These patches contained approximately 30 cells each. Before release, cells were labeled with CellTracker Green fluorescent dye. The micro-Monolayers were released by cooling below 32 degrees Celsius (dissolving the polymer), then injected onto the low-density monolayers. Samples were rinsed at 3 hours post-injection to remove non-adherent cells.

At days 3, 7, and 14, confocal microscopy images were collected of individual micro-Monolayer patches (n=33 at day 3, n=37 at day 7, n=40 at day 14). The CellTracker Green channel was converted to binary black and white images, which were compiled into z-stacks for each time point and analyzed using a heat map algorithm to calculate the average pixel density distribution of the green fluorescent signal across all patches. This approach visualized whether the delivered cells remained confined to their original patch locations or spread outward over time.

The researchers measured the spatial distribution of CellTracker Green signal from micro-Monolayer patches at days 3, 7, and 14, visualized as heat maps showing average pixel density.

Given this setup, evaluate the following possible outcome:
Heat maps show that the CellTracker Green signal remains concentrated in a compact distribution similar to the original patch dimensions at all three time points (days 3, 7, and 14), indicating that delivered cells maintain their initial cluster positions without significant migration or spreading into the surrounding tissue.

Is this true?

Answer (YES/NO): NO